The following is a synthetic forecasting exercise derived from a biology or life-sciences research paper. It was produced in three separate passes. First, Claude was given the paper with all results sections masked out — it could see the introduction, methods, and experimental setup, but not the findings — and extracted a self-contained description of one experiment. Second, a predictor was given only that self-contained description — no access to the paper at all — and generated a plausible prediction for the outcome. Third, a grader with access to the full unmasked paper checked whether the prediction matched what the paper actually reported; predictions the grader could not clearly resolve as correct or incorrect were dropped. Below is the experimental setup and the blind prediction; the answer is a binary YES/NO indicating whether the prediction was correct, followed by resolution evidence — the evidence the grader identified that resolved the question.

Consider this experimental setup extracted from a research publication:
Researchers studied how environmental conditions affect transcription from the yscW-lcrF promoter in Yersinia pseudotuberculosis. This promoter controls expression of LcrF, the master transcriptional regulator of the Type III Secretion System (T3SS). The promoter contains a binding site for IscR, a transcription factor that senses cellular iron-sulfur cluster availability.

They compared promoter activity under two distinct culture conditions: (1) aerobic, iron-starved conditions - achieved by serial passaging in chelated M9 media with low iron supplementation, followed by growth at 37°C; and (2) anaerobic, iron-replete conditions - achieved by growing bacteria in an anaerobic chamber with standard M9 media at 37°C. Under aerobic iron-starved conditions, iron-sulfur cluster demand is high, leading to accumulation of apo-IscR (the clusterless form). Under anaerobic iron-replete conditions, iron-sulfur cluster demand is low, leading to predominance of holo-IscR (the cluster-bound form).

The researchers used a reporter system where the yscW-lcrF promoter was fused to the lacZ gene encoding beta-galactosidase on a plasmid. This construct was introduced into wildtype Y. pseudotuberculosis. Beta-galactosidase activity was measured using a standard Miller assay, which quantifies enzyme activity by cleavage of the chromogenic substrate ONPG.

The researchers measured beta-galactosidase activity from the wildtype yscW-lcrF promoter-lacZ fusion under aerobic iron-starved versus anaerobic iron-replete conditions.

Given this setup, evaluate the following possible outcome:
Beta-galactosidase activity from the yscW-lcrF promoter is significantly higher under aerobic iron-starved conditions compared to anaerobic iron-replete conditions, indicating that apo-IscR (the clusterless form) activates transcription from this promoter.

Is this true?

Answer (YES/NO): YES